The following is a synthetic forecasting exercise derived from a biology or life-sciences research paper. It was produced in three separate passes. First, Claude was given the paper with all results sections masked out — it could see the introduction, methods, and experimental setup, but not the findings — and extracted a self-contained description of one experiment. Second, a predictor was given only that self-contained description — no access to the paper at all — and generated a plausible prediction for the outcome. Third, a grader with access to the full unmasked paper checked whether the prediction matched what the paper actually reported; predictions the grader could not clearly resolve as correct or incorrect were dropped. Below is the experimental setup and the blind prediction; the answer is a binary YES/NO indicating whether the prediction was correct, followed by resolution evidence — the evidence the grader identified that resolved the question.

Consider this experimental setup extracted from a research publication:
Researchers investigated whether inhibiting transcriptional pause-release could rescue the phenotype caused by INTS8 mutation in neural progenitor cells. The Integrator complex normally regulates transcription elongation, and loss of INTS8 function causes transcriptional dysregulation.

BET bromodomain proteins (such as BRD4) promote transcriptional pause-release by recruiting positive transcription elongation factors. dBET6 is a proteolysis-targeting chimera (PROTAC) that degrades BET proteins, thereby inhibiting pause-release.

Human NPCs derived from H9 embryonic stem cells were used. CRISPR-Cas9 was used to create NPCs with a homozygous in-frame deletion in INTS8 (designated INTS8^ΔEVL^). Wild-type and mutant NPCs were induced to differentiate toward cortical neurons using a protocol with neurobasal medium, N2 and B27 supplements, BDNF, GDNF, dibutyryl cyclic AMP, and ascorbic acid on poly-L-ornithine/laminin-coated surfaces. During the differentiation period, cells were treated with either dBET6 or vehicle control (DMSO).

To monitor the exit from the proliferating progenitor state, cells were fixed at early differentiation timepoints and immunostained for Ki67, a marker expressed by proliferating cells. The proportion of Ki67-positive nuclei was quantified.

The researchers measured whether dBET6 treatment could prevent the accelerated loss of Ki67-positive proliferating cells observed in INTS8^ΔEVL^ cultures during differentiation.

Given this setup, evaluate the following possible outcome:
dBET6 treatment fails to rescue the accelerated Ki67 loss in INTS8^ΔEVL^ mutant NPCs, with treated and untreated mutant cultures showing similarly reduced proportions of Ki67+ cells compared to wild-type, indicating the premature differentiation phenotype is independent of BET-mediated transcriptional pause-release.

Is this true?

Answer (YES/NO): NO